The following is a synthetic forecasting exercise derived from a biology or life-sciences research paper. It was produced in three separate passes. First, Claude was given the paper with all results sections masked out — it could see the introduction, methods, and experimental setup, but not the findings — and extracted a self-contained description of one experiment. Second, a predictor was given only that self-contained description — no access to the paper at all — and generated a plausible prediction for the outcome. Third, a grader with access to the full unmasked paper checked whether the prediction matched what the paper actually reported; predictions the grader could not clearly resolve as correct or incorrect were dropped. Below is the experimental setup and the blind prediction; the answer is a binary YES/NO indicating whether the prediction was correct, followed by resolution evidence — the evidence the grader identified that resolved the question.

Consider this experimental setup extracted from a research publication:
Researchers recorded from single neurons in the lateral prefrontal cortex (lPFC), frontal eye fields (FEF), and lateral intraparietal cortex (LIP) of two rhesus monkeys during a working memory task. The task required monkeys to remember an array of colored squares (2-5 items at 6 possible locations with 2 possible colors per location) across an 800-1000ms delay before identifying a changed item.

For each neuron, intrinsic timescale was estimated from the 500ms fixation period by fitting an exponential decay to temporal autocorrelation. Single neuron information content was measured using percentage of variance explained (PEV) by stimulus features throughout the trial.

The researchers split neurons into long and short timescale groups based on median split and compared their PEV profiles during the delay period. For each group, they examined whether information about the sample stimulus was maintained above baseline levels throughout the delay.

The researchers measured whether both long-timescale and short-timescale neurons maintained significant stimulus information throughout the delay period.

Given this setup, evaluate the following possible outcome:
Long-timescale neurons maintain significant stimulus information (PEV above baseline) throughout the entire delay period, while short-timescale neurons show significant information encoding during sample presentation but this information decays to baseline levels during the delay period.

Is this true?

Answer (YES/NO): NO